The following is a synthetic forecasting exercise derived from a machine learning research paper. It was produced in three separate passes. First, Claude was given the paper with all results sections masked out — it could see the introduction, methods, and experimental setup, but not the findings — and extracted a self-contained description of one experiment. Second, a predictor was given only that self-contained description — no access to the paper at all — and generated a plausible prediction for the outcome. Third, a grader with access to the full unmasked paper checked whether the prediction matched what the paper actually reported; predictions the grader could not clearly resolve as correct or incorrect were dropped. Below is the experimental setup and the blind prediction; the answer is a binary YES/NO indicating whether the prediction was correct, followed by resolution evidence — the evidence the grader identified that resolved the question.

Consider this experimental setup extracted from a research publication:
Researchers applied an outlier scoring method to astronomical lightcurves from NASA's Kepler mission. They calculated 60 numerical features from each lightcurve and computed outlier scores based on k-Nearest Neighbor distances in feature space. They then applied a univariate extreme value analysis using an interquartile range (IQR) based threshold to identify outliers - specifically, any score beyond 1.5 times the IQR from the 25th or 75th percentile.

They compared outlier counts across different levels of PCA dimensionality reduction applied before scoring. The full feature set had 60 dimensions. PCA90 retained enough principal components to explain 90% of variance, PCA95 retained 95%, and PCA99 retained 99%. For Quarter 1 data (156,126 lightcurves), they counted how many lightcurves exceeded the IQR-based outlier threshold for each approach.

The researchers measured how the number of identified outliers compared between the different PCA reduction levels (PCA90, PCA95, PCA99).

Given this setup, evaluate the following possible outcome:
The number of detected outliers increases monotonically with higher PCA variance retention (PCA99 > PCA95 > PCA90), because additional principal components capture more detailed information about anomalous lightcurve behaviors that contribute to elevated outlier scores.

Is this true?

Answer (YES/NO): YES